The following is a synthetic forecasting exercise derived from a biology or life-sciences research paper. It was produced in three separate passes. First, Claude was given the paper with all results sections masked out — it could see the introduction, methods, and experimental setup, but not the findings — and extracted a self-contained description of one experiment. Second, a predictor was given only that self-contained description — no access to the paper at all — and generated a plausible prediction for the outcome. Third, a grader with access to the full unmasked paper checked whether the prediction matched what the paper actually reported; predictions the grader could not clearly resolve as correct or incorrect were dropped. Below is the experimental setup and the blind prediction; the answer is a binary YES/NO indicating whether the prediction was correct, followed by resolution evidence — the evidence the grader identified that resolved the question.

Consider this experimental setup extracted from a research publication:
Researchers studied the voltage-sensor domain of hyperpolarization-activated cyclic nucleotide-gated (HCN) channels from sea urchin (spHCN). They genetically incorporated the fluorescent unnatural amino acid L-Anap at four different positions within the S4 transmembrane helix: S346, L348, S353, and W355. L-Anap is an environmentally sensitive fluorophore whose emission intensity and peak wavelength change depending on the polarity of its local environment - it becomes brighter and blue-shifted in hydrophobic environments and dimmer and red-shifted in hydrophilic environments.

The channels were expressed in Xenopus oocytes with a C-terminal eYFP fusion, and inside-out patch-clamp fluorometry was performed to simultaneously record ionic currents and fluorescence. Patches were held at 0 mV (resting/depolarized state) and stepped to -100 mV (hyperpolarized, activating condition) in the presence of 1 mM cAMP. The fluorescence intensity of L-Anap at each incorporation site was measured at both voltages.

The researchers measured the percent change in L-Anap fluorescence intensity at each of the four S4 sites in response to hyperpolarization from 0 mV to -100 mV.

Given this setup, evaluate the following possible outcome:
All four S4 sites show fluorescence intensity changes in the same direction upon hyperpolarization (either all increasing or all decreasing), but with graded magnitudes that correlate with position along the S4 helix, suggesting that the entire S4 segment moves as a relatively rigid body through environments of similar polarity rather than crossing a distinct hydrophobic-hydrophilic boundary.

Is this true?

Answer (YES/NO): NO